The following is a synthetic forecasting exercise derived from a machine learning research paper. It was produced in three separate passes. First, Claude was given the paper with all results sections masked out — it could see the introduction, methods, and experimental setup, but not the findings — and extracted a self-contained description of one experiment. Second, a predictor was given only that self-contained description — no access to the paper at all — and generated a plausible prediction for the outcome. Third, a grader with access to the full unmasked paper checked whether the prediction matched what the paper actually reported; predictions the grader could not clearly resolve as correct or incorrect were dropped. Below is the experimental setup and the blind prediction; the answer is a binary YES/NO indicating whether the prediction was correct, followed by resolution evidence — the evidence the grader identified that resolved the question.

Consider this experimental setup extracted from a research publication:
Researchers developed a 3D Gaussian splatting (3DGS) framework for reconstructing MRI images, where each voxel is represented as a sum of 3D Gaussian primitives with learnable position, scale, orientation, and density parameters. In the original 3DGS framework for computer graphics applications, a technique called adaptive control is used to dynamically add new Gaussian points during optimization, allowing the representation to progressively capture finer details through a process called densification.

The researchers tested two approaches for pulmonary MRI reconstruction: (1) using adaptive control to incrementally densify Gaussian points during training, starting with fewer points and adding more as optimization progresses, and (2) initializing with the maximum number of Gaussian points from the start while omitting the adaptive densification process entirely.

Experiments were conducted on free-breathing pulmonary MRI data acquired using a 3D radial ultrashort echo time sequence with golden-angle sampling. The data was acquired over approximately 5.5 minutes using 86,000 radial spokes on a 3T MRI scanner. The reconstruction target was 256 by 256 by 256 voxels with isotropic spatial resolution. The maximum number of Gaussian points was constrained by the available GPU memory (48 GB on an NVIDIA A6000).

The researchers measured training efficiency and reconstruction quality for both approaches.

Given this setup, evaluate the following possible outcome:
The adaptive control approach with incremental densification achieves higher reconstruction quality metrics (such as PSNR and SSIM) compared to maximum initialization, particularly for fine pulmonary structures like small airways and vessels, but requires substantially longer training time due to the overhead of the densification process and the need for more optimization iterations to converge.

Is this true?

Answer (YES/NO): NO